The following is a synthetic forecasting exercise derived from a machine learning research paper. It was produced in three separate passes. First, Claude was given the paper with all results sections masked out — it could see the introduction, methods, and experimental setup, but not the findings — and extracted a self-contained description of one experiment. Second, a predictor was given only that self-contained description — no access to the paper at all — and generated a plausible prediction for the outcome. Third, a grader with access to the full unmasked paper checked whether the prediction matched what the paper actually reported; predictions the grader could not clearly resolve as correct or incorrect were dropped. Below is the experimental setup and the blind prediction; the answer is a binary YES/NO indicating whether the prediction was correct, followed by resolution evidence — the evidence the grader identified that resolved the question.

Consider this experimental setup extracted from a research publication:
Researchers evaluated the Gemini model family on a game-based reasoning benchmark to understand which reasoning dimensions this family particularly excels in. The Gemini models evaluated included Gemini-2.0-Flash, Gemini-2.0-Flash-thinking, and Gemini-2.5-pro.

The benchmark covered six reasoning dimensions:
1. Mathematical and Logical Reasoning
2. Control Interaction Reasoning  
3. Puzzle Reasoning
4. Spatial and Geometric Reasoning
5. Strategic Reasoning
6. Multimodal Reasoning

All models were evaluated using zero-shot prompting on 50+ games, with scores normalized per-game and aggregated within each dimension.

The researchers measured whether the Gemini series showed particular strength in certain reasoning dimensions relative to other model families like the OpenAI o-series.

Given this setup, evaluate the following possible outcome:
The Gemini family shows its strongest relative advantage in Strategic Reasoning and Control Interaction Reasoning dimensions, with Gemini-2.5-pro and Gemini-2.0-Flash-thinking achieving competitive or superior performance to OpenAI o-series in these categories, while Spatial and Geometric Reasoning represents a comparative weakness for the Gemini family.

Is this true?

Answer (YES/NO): NO